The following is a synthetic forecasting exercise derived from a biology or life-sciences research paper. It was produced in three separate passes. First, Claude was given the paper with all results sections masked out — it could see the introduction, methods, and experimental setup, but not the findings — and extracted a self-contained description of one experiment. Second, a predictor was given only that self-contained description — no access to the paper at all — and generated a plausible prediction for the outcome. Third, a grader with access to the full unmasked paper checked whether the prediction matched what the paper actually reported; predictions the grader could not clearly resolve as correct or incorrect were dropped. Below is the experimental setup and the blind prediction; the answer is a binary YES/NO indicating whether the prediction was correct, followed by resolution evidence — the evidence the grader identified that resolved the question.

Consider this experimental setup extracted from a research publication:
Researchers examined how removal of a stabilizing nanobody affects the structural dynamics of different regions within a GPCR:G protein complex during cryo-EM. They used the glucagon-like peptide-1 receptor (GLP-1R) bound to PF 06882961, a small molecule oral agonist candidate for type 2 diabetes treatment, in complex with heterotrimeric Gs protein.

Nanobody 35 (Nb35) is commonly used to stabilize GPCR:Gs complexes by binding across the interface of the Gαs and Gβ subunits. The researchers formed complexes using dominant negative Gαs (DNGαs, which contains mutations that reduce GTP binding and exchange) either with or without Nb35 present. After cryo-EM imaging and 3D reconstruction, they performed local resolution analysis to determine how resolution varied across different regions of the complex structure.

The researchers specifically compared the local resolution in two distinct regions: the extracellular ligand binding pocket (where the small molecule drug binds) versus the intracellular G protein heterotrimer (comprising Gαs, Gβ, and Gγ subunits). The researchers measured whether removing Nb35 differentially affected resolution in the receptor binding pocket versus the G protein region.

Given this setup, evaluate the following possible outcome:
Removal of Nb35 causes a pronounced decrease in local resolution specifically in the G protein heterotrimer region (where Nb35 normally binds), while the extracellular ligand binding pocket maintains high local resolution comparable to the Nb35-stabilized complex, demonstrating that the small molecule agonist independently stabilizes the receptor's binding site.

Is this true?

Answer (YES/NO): YES